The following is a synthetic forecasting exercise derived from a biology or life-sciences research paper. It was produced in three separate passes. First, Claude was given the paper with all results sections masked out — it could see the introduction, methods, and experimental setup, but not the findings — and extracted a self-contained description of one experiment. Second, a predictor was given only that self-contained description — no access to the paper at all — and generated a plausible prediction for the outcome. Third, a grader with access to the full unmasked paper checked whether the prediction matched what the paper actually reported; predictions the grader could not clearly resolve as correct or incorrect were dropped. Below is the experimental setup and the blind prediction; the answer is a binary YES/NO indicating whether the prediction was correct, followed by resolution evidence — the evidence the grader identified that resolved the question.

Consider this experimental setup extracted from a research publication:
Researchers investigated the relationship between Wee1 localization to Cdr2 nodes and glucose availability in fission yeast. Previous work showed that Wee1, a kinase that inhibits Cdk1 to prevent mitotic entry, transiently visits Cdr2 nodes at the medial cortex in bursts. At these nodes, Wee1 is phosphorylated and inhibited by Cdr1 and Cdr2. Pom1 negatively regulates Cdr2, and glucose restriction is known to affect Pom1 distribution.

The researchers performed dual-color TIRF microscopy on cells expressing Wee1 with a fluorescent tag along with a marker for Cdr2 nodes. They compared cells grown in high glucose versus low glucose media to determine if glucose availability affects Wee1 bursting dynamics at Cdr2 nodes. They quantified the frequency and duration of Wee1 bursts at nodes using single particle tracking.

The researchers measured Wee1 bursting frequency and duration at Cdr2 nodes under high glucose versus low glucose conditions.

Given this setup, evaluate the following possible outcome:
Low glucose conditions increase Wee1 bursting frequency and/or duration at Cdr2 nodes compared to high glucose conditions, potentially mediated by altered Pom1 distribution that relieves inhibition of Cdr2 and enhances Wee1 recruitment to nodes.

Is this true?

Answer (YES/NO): NO